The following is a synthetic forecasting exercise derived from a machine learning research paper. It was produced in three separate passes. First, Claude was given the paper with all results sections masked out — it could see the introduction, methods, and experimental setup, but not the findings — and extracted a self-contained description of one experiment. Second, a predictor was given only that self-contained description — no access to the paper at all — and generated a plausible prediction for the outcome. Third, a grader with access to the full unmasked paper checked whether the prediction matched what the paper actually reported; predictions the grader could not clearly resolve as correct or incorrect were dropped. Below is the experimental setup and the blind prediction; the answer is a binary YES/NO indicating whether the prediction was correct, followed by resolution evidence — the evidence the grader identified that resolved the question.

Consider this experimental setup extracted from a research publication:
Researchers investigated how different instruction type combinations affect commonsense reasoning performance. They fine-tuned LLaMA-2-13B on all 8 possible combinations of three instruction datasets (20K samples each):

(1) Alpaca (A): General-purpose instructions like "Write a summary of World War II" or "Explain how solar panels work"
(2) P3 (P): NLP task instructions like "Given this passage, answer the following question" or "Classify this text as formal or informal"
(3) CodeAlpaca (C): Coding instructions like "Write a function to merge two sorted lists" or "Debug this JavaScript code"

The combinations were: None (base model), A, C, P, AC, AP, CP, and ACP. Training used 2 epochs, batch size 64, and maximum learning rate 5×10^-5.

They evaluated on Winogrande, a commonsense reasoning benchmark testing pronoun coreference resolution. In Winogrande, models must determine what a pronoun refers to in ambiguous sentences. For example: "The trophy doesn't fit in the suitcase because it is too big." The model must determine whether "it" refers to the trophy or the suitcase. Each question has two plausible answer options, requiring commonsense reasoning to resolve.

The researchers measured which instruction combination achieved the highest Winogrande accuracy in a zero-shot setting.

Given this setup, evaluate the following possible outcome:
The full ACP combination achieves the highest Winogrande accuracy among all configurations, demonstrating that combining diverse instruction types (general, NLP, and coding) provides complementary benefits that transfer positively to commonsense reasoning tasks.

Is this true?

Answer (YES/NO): NO